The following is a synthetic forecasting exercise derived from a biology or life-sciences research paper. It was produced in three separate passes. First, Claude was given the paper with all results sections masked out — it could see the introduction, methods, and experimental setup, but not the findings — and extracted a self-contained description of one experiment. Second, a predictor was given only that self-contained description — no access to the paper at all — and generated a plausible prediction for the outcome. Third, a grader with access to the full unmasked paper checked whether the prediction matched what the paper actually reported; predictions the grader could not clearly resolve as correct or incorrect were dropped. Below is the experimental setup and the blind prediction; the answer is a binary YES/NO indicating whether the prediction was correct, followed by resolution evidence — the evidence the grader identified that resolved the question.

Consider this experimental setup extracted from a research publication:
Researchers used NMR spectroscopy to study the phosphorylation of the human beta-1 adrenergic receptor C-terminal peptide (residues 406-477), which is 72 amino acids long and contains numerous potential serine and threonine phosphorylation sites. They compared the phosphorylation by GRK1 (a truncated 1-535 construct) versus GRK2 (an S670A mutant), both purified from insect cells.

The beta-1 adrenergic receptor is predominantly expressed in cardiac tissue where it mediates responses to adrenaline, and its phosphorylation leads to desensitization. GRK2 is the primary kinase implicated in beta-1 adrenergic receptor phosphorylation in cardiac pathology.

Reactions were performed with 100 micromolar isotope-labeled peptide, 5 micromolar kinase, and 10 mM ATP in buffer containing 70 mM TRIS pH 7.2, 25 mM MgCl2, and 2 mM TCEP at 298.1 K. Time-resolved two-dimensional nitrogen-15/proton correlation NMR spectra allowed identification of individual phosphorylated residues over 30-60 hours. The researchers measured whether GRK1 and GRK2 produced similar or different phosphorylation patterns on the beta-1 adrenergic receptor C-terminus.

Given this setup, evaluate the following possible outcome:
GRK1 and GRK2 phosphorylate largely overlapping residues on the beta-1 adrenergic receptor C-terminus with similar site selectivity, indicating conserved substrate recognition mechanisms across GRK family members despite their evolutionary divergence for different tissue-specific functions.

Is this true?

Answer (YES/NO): YES